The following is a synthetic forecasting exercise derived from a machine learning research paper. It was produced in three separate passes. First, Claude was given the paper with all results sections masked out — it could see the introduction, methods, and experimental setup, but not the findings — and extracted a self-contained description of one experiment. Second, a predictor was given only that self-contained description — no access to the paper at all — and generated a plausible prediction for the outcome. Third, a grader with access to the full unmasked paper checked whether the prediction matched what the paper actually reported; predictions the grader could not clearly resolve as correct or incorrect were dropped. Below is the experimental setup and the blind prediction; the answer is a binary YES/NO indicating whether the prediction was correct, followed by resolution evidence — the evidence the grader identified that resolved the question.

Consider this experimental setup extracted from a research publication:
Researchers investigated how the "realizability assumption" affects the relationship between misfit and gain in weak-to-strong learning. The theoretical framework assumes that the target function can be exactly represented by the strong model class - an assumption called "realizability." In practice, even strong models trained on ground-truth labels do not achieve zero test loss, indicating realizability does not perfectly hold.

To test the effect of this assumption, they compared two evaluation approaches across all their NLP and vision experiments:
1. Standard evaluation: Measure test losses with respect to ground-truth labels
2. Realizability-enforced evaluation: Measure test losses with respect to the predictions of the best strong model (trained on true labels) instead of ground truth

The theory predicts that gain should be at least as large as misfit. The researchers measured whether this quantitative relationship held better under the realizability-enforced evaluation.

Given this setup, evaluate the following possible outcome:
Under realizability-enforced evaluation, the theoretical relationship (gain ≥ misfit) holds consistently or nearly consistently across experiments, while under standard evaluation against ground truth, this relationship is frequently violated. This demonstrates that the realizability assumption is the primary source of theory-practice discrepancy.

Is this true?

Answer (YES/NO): NO